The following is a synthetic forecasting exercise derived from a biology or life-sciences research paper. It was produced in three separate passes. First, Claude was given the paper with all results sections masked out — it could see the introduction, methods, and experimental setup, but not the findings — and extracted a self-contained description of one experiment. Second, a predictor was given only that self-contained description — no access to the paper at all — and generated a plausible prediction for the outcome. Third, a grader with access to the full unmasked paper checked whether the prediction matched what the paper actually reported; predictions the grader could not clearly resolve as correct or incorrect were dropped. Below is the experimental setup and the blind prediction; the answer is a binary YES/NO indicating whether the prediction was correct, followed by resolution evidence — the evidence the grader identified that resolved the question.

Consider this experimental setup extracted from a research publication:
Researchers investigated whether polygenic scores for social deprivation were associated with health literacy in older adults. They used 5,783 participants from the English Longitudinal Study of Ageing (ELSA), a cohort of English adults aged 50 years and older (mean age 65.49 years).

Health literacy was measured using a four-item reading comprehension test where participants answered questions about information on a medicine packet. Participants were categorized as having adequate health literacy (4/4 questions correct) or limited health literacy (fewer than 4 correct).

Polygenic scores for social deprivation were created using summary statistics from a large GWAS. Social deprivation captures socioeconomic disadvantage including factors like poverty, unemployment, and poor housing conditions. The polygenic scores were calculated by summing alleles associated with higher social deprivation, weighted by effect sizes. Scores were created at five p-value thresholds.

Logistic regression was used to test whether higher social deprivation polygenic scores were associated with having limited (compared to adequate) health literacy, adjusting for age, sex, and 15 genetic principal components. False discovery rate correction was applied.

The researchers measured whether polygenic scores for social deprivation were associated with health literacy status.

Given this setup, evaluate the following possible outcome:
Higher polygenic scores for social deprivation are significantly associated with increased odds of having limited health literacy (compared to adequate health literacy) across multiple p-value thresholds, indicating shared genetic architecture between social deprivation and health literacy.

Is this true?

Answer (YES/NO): NO